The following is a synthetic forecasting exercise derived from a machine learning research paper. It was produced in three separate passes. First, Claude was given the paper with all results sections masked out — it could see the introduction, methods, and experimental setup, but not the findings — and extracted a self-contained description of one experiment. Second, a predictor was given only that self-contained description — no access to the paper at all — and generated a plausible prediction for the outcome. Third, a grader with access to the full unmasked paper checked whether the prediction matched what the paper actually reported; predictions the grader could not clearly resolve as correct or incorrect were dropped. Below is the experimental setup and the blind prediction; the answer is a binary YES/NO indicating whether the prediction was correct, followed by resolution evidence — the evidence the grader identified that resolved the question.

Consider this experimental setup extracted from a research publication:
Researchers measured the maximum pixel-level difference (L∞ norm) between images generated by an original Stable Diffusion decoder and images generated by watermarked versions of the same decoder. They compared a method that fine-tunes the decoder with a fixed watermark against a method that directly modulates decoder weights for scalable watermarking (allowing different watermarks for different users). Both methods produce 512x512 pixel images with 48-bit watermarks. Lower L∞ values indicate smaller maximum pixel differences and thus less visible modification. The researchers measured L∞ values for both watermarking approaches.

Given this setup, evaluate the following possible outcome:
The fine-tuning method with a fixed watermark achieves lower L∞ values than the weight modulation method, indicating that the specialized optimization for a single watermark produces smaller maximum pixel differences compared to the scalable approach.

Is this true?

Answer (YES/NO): YES